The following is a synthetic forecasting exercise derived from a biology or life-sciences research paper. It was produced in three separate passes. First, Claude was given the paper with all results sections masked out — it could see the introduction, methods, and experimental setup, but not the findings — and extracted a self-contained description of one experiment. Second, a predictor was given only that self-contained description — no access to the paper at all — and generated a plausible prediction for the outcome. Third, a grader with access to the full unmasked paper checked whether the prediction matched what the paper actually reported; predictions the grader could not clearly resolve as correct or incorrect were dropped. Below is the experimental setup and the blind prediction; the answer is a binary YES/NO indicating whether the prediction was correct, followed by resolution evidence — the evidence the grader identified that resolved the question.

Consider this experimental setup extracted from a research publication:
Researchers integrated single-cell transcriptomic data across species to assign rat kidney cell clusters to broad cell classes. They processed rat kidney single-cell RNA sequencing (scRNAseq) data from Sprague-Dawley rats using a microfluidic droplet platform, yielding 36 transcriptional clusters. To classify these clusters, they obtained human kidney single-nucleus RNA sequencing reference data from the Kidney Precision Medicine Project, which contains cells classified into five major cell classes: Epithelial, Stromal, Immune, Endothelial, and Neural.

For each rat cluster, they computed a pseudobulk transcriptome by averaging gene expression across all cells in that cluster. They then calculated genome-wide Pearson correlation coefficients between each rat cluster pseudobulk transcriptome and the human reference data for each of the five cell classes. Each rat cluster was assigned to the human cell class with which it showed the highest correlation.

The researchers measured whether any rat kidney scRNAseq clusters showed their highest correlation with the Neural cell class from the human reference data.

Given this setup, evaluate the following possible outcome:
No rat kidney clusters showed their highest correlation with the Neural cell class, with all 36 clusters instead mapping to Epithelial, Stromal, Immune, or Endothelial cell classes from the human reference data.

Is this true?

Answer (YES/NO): YES